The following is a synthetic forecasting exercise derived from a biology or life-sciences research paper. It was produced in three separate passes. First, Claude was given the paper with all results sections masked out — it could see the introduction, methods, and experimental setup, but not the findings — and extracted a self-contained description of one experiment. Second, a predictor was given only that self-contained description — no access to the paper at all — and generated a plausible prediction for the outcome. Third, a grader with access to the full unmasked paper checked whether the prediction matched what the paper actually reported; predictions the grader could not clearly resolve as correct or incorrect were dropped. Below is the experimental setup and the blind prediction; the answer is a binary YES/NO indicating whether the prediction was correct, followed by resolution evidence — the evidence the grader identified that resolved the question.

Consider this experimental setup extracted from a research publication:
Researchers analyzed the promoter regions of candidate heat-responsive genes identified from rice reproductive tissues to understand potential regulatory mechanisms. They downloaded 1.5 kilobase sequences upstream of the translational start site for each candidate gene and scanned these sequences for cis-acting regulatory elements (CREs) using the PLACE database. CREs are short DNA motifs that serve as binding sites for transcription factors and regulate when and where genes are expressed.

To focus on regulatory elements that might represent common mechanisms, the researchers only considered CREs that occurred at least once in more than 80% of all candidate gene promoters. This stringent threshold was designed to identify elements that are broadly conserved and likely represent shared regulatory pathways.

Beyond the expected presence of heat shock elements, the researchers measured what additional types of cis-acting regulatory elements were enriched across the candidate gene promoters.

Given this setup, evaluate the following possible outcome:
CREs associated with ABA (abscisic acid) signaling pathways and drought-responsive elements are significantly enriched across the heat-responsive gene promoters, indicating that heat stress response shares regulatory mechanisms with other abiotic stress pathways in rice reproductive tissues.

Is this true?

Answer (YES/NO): NO